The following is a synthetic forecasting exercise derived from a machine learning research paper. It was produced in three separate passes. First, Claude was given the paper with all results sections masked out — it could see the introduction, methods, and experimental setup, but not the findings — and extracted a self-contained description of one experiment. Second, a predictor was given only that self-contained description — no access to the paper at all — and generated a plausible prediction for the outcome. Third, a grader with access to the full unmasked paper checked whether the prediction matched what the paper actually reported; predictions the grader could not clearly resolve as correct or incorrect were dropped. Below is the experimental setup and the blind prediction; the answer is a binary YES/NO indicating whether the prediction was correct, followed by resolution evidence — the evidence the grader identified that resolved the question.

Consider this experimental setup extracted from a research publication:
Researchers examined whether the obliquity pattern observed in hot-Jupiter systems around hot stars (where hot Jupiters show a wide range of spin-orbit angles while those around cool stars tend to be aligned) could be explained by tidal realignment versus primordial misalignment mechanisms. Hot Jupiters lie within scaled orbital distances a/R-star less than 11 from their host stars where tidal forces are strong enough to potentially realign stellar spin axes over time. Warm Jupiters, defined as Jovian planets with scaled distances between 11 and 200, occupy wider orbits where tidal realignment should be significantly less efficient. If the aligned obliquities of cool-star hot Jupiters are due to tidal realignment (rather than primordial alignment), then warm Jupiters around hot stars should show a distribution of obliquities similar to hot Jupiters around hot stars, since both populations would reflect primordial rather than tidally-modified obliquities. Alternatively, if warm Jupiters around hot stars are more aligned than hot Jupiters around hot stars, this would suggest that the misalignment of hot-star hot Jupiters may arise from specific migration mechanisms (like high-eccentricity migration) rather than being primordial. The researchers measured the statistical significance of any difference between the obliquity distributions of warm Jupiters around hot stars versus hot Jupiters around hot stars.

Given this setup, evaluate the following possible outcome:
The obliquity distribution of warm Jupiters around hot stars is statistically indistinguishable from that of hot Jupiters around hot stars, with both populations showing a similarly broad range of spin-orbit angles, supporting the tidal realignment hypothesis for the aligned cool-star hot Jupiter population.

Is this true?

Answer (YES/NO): NO